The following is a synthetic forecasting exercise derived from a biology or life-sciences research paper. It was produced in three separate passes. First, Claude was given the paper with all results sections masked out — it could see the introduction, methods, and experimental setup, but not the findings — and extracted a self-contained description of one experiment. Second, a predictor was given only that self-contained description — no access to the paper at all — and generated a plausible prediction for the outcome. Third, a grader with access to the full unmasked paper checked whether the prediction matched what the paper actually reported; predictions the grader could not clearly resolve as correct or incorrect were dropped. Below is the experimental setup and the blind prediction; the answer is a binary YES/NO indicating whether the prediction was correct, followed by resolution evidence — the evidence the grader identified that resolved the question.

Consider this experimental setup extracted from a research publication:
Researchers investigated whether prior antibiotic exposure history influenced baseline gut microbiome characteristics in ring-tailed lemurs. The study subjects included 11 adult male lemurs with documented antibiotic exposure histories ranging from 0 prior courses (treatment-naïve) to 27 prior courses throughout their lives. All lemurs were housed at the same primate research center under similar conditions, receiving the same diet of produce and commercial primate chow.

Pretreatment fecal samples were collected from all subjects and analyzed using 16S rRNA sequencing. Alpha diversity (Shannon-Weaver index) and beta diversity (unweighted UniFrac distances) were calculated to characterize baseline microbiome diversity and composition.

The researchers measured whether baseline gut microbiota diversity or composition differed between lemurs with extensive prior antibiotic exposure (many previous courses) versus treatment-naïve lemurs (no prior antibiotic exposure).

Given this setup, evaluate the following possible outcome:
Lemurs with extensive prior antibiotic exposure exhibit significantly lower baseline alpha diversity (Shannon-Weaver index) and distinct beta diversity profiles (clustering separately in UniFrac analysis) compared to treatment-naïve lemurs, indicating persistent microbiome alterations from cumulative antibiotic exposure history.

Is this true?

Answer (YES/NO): NO